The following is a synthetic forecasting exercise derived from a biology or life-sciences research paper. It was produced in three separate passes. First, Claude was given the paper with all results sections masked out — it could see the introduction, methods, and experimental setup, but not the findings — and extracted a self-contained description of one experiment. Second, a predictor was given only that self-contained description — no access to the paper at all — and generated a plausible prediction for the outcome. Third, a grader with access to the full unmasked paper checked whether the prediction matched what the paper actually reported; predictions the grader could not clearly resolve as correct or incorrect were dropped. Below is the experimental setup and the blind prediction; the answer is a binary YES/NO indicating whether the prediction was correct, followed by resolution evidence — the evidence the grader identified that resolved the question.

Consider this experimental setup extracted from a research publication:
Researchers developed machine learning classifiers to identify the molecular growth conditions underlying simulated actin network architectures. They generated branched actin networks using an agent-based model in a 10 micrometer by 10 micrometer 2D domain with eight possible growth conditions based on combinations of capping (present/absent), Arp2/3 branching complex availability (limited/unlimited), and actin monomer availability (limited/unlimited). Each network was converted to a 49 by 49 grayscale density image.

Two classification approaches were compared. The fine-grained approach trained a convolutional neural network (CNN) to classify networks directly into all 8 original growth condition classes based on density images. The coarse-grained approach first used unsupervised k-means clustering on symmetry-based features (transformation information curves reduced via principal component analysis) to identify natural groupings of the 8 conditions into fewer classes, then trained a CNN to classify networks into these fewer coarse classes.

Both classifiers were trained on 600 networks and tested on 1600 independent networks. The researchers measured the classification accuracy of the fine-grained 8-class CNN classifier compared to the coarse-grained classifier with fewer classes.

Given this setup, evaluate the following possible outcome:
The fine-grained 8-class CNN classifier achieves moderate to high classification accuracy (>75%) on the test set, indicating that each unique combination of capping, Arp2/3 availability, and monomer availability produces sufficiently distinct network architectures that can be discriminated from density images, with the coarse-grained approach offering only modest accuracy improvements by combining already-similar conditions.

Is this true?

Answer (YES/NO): NO